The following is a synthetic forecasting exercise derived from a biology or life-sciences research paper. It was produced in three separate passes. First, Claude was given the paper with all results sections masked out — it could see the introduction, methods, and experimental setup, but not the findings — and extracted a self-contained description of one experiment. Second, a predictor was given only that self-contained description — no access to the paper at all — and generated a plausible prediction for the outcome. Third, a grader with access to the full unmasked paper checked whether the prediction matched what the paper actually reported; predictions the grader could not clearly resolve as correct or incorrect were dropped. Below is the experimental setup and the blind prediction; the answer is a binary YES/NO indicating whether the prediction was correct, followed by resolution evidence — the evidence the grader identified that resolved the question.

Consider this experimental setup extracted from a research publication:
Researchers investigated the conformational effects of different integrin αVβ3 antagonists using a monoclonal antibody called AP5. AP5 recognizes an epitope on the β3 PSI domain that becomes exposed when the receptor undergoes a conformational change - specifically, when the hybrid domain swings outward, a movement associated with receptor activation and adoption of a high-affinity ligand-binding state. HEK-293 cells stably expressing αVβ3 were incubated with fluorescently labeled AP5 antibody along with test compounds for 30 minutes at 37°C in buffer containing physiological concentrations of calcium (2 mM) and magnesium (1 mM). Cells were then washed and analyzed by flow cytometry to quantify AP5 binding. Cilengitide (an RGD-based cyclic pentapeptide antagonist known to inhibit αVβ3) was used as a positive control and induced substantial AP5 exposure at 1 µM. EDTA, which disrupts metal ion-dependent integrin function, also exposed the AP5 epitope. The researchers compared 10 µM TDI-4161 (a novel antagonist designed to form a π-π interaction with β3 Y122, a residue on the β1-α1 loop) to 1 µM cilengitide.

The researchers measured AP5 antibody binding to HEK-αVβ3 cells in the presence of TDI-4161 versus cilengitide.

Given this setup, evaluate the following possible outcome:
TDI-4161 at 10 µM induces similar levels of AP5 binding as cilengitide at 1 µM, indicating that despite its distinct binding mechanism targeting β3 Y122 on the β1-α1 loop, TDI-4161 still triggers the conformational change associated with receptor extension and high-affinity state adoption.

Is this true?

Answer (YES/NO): NO